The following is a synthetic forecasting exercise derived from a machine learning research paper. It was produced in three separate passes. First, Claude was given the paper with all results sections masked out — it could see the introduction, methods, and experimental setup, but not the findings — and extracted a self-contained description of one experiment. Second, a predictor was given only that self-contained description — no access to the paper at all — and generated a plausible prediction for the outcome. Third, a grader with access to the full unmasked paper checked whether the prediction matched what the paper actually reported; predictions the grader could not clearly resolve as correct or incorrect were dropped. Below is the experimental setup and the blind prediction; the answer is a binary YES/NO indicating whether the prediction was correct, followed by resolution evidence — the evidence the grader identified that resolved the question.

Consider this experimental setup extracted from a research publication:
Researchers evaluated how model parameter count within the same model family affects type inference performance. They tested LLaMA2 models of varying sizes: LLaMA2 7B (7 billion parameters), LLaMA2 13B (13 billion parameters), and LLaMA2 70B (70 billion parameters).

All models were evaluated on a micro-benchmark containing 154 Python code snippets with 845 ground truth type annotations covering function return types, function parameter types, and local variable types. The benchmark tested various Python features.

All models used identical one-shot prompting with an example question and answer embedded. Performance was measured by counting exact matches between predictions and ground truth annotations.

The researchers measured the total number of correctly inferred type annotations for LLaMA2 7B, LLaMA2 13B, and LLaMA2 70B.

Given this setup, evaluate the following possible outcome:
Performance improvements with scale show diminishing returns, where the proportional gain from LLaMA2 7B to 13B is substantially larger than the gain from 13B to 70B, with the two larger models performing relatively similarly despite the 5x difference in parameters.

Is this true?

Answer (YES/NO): NO